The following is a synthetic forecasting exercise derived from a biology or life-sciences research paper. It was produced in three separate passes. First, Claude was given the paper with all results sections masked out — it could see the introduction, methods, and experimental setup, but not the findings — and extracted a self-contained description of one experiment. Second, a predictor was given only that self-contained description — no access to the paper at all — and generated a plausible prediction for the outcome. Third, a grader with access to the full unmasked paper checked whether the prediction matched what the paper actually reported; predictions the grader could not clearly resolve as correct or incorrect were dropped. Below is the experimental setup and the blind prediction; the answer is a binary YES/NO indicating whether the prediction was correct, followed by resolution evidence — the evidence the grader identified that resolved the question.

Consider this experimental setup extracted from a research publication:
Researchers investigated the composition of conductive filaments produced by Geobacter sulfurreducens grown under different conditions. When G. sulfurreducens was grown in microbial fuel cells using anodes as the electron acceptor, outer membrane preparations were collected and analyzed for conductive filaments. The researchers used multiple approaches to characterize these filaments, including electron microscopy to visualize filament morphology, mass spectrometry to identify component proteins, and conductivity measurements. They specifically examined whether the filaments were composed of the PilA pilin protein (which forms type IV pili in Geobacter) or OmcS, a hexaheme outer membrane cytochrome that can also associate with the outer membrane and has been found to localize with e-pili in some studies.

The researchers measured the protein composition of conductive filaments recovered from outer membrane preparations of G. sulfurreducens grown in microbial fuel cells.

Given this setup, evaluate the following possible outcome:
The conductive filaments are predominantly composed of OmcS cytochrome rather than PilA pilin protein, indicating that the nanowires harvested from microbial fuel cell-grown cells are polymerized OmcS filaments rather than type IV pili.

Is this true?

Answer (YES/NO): YES